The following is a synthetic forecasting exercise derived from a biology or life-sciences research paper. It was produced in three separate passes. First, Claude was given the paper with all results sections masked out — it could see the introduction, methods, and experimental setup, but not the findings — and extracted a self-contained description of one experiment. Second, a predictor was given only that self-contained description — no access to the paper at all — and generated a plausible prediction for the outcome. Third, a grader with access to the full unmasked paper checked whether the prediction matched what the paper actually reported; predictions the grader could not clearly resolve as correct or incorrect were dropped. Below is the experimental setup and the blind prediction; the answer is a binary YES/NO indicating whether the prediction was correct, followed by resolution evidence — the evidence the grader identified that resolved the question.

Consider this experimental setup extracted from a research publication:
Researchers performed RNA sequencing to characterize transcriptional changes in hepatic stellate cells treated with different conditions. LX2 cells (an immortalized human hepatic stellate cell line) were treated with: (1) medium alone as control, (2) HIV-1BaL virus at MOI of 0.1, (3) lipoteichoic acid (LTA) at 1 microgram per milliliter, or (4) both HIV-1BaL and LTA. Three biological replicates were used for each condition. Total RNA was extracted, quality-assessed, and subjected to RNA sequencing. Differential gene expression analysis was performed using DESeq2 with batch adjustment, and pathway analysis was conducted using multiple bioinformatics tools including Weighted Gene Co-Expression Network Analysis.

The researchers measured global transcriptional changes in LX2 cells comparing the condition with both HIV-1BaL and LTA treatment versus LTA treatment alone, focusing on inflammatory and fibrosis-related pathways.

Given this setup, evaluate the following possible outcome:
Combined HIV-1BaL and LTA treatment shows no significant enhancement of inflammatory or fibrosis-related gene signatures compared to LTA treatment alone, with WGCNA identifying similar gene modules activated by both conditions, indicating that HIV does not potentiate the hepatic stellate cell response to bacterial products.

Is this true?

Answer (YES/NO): NO